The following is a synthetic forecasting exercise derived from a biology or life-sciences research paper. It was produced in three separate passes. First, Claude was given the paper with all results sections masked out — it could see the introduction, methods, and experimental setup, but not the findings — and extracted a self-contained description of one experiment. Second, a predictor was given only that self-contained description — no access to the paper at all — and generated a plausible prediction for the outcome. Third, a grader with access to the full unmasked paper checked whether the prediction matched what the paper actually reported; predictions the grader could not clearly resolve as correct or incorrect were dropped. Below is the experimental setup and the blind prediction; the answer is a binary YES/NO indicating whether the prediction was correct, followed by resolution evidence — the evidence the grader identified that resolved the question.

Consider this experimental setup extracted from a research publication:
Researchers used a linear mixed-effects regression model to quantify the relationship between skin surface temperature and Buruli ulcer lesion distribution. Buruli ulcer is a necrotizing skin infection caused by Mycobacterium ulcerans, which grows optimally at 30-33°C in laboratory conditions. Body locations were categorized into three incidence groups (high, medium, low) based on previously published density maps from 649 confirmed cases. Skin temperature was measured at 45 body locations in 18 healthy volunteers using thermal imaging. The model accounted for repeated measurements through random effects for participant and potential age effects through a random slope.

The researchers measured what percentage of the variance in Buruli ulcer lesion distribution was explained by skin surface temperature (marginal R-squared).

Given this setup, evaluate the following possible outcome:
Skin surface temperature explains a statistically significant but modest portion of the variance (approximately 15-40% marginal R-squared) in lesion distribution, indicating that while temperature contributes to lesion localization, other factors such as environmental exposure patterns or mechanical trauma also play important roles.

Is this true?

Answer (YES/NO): NO